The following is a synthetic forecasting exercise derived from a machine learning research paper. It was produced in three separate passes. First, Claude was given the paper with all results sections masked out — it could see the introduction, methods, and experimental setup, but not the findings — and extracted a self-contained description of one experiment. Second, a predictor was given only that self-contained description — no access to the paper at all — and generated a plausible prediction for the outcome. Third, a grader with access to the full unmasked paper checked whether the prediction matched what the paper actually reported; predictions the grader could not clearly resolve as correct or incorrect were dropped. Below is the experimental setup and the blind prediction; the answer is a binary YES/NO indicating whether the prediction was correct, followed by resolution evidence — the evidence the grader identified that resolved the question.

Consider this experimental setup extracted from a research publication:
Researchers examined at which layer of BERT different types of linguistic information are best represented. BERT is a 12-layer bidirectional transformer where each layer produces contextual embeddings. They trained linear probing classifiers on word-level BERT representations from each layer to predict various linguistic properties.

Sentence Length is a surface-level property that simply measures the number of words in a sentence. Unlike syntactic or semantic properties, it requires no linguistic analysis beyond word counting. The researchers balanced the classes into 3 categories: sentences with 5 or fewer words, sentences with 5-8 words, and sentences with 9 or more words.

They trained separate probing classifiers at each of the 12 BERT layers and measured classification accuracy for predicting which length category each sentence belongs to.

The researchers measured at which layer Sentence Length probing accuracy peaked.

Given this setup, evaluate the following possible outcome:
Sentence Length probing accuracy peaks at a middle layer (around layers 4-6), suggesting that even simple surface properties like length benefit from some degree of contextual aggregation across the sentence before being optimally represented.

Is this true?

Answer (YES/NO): NO